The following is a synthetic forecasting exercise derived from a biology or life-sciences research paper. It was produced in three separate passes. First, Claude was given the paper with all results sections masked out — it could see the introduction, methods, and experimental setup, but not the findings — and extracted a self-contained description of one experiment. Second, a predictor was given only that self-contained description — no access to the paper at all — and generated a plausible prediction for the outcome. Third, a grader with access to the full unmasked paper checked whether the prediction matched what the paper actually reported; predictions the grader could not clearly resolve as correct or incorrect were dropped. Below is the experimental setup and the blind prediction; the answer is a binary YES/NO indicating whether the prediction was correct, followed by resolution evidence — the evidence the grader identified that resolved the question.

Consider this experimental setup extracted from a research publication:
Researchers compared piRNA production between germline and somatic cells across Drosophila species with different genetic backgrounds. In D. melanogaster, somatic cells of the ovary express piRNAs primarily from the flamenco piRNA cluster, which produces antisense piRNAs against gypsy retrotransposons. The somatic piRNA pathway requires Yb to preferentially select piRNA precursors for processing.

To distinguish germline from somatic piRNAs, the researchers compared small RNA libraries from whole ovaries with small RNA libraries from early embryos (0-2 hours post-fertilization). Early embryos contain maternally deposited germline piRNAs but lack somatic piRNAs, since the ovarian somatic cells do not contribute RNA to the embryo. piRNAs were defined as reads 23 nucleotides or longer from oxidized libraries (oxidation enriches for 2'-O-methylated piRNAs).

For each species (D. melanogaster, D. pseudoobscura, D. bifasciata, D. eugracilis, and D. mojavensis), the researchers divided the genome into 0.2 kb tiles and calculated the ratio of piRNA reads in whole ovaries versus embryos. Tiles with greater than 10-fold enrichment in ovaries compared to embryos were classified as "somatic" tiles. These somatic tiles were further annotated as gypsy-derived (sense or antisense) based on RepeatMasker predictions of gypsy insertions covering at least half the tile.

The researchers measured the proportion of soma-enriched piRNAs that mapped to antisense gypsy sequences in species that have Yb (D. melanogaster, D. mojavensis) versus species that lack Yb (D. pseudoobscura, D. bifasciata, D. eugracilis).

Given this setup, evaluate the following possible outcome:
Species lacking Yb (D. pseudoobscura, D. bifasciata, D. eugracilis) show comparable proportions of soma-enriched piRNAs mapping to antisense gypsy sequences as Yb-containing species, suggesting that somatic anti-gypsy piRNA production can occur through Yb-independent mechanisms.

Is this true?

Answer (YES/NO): YES